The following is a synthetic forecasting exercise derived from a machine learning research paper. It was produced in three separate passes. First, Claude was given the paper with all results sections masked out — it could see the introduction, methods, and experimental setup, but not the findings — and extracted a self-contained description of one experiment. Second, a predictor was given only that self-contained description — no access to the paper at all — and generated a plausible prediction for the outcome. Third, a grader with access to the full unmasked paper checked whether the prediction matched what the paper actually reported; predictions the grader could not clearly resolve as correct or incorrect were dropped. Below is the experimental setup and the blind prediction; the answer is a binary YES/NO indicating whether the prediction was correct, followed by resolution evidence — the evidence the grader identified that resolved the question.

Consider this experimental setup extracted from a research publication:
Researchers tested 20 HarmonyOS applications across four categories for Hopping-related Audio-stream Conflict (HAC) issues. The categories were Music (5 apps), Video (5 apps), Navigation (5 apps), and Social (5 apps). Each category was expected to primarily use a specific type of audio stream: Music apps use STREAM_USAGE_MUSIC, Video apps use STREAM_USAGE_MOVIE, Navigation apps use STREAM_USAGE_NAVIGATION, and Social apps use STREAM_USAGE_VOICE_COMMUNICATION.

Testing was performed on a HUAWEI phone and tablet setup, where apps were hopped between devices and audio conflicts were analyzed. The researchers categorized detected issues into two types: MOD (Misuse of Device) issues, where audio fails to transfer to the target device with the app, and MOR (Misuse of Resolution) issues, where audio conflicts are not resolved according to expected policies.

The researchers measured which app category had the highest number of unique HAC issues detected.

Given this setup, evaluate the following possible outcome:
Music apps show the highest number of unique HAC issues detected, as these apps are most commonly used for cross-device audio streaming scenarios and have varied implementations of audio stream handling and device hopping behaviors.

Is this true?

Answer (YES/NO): NO